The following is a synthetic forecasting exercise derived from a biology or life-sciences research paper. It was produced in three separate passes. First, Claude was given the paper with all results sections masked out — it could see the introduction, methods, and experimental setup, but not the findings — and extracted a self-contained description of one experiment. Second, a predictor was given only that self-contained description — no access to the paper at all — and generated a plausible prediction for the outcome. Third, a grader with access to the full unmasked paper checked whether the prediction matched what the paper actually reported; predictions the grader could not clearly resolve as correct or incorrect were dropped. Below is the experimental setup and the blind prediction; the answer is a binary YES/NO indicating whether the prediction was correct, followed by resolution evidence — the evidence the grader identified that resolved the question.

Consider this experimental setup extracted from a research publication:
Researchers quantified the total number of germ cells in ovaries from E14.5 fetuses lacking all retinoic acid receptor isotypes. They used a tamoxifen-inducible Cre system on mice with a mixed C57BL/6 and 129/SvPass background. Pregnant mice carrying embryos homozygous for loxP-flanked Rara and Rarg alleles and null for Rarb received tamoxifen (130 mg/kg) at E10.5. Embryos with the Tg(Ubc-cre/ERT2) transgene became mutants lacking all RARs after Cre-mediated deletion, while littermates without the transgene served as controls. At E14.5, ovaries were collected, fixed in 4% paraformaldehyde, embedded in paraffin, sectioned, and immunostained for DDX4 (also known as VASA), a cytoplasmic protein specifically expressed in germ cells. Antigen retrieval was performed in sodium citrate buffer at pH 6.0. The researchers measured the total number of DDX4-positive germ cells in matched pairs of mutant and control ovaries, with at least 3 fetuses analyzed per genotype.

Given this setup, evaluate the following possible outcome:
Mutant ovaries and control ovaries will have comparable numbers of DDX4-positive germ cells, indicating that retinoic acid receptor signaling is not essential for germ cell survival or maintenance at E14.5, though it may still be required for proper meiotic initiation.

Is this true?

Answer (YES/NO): NO